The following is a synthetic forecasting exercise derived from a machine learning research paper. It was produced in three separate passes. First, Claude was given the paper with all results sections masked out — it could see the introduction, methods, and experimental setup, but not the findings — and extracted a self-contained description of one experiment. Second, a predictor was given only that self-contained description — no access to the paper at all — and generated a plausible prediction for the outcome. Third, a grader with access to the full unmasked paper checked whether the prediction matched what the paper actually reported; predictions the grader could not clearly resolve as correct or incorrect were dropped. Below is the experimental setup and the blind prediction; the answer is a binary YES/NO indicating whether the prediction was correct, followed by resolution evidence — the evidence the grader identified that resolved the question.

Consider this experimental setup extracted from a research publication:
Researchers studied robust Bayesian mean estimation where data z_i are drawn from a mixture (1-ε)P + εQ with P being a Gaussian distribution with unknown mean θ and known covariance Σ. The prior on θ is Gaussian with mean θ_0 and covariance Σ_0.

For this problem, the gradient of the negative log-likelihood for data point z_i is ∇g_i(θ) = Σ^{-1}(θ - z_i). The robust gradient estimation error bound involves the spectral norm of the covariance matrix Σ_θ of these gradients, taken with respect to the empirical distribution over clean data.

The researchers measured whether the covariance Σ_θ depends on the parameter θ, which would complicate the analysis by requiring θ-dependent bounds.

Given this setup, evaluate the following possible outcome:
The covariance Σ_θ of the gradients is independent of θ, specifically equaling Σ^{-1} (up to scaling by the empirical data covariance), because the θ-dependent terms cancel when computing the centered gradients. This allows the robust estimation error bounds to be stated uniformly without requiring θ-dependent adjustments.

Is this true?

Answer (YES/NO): YES